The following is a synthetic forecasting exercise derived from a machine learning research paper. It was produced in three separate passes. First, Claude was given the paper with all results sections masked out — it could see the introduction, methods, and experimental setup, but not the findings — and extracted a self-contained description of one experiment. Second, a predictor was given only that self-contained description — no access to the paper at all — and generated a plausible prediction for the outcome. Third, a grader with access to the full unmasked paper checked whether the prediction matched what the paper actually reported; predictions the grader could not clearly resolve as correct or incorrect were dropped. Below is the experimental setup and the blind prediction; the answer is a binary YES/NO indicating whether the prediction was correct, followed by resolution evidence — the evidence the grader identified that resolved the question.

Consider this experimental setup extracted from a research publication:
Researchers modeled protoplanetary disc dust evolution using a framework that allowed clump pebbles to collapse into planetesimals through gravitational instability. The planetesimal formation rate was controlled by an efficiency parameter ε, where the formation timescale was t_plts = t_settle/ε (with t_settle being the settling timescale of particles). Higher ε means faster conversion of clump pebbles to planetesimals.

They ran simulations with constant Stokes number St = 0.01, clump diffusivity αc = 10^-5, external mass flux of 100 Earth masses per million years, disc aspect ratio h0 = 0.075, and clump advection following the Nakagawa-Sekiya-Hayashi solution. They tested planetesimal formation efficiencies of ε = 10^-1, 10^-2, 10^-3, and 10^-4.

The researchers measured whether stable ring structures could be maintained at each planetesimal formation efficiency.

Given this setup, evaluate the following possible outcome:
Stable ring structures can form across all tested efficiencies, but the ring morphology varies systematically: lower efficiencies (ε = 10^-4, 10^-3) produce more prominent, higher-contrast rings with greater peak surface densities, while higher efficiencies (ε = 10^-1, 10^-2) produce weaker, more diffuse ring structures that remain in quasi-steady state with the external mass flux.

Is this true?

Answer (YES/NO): NO